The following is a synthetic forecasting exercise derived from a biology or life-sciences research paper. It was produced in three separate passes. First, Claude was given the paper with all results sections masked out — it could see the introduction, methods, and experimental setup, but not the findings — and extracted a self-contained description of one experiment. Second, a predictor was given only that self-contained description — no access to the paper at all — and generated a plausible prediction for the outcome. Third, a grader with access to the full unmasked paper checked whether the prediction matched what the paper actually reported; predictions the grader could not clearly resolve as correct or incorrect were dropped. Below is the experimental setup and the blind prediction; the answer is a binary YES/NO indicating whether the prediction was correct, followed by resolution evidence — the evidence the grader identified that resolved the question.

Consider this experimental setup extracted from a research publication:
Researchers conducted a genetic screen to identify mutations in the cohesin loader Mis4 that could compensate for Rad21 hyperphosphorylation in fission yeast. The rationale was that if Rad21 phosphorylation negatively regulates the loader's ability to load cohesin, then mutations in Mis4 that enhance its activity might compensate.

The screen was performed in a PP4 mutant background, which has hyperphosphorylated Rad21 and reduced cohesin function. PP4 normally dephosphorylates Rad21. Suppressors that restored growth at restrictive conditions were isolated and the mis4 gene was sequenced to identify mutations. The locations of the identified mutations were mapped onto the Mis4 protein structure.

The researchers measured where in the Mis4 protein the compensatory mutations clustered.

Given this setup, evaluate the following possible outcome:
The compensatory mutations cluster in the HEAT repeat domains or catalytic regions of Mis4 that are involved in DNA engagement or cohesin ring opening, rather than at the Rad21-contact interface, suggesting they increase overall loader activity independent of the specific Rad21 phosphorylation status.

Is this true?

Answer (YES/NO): NO